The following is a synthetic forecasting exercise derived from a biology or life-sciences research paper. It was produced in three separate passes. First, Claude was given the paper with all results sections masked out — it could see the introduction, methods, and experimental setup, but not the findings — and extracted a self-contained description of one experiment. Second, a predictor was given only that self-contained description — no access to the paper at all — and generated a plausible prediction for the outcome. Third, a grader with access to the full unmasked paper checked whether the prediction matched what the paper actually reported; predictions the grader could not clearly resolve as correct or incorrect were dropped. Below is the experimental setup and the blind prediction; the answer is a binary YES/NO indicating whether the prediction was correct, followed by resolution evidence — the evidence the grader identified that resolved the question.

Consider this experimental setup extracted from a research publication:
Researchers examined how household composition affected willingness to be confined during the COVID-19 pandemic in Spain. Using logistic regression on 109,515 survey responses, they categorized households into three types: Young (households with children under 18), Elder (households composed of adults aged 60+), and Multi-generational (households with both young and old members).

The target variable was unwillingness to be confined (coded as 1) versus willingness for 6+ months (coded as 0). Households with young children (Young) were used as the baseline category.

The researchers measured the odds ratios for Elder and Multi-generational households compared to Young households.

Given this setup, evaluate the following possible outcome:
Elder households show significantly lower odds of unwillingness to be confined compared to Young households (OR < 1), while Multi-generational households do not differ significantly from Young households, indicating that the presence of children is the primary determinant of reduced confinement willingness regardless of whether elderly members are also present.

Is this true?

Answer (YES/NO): NO